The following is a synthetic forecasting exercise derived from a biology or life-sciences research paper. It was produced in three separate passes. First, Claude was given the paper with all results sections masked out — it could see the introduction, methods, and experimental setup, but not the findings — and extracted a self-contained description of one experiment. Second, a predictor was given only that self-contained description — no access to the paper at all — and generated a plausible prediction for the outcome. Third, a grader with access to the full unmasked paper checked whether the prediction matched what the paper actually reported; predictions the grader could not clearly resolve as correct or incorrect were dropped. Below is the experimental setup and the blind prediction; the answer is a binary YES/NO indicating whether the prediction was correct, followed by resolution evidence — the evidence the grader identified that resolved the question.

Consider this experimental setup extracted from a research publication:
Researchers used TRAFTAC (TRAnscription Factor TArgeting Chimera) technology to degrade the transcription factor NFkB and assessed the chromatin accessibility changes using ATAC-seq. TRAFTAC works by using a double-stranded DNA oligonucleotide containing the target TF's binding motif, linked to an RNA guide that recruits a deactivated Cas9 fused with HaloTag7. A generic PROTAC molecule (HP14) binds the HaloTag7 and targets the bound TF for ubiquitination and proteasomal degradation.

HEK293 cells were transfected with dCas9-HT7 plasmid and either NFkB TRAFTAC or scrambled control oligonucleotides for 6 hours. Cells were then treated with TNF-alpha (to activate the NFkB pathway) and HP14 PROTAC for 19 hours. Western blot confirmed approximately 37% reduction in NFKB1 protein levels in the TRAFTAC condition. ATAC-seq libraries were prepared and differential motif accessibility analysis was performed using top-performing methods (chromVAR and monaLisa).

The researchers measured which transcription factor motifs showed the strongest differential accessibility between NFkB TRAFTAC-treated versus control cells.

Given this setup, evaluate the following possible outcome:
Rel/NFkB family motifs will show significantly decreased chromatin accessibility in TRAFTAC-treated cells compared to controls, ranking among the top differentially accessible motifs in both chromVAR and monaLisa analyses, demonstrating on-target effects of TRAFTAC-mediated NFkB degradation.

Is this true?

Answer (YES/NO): NO